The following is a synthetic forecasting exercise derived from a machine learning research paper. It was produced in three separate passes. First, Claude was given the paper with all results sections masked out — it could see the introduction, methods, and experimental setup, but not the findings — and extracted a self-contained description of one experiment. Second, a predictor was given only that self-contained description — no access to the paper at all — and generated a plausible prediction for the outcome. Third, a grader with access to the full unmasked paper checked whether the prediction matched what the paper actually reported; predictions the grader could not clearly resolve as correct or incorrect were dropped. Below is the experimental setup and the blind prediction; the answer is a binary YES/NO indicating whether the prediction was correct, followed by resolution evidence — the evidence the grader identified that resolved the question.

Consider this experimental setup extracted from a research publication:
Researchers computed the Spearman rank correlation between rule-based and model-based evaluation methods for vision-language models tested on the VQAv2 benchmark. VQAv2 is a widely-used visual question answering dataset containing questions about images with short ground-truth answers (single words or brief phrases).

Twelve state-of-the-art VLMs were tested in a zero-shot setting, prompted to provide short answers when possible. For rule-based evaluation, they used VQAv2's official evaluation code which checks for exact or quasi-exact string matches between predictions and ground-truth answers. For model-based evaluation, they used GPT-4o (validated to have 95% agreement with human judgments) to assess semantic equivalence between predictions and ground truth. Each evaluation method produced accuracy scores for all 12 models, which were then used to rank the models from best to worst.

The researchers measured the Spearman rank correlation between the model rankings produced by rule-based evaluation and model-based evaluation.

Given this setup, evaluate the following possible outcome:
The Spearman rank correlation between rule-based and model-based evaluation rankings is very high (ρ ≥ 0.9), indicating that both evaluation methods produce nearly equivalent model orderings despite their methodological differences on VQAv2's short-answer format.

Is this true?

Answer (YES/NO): NO